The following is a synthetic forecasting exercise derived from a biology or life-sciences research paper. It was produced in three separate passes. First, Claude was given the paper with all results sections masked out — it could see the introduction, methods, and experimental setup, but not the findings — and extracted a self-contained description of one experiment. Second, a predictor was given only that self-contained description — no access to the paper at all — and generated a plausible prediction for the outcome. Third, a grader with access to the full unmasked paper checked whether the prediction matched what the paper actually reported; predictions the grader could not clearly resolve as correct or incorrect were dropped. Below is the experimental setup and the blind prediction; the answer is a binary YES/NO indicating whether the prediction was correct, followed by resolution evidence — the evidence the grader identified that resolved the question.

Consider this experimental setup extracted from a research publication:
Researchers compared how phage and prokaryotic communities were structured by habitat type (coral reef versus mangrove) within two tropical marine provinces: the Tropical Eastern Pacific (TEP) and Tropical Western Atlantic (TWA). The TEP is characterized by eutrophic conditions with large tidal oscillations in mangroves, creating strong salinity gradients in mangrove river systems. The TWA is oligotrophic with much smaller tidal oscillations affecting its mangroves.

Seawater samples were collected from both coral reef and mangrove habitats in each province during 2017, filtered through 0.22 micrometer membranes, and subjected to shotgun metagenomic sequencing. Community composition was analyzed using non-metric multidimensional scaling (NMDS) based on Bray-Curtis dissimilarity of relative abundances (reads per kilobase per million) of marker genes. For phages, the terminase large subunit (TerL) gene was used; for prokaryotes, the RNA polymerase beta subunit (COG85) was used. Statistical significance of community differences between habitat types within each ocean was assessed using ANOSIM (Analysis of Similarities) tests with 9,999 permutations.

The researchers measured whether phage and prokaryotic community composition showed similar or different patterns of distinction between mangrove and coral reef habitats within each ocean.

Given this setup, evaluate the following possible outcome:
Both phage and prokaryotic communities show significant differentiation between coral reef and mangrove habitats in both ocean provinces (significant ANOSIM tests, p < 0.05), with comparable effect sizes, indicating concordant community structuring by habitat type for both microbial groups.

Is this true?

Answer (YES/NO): NO